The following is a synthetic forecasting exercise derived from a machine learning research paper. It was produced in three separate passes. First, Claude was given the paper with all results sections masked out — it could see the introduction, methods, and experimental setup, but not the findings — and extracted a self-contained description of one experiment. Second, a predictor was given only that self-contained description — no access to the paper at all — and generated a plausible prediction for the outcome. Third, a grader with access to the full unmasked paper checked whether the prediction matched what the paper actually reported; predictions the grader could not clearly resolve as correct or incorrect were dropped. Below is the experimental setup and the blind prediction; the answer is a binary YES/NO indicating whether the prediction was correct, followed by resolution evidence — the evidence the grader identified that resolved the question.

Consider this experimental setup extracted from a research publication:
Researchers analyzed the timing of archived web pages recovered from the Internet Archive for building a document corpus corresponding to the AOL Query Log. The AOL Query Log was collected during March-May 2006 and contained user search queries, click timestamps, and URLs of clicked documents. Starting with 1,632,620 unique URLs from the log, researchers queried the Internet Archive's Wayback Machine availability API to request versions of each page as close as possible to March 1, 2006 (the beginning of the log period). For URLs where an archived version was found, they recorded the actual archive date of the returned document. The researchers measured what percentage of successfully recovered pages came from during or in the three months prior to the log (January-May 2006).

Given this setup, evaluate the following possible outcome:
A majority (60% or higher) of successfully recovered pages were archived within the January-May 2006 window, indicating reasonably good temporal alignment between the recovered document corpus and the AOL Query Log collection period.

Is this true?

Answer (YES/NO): YES